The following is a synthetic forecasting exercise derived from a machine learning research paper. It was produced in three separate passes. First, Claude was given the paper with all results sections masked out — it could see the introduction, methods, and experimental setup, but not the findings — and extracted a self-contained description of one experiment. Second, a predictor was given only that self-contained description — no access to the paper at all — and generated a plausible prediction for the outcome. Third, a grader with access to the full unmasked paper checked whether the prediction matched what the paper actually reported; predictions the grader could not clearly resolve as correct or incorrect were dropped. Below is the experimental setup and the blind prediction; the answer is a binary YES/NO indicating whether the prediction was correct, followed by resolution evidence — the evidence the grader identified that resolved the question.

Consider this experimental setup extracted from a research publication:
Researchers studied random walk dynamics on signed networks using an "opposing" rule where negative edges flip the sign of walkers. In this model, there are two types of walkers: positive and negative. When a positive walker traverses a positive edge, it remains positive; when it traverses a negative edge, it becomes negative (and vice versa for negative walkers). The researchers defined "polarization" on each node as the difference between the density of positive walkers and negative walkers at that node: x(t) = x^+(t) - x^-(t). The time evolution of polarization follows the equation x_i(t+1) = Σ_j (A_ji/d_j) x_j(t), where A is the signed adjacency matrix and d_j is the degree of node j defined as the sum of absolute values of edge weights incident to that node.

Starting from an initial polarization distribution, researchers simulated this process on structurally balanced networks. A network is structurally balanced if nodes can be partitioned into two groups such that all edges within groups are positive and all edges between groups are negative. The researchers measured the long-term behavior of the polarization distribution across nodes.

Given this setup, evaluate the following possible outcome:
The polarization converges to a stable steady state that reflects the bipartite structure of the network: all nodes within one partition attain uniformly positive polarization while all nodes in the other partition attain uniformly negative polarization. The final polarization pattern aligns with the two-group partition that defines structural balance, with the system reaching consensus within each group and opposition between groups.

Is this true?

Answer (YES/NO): NO